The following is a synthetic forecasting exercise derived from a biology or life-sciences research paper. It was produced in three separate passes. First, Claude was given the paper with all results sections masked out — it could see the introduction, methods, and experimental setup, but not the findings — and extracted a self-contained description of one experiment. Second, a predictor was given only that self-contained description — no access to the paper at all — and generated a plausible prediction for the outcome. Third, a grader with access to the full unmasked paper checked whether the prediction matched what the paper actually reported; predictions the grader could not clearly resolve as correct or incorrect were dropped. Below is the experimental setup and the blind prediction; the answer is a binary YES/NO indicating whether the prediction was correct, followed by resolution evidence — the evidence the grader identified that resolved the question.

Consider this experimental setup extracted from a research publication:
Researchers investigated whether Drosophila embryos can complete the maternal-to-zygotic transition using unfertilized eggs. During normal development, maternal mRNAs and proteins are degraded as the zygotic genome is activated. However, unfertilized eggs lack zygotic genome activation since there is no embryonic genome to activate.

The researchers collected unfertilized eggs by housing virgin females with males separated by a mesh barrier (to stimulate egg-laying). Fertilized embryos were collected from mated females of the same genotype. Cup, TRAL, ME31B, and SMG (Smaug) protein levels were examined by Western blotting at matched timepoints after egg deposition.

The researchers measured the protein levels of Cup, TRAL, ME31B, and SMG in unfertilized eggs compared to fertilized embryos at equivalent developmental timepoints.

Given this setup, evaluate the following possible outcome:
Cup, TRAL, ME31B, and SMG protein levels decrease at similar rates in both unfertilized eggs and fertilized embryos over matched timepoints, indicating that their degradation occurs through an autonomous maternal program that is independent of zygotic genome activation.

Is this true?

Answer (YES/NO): NO